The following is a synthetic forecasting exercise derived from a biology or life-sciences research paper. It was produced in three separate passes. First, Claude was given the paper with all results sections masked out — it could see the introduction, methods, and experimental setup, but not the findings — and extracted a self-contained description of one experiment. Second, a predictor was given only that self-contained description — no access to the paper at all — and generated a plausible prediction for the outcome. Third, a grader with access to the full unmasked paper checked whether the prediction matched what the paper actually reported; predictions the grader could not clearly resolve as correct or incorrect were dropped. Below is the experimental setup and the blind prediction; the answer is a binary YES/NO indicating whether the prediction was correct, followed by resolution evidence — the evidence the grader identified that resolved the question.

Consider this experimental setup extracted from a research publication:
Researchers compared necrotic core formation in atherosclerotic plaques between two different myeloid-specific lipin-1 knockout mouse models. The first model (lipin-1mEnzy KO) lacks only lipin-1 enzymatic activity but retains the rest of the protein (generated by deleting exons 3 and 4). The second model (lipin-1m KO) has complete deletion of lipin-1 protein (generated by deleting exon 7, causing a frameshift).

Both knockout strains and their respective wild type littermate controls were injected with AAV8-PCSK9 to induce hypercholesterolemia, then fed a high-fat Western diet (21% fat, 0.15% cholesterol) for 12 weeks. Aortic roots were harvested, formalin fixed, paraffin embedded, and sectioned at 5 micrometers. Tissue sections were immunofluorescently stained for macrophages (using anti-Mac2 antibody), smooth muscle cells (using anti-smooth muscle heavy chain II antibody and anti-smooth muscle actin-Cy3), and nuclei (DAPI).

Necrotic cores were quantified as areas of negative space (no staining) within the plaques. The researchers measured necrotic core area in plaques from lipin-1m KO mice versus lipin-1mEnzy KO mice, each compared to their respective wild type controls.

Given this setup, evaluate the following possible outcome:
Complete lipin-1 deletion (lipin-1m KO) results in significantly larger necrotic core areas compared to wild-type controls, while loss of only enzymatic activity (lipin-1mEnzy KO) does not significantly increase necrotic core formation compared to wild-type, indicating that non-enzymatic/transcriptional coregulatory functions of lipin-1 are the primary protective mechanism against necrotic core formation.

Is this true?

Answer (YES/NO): YES